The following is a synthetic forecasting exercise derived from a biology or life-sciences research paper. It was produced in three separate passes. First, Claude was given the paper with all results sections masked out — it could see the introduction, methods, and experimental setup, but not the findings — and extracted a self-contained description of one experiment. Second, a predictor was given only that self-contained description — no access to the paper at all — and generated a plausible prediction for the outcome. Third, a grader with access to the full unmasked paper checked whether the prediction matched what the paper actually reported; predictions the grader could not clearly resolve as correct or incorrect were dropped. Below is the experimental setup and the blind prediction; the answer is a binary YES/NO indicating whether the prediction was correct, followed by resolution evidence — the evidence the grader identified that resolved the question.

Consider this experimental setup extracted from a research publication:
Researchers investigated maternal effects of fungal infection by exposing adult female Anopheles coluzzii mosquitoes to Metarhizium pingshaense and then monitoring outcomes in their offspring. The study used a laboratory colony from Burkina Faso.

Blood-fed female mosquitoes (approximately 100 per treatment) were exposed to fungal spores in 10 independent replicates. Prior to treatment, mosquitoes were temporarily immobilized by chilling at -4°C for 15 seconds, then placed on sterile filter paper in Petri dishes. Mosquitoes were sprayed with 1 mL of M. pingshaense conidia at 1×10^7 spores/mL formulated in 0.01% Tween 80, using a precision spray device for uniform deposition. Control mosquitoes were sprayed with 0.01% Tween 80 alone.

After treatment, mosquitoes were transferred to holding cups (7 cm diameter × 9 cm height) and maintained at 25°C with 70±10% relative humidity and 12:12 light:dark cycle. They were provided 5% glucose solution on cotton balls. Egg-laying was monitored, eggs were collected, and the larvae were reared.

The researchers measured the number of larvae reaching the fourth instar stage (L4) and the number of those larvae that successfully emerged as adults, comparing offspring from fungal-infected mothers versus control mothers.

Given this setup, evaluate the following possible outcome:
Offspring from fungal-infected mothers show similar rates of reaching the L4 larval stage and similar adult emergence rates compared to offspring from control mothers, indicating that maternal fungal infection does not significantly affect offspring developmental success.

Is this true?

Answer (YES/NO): NO